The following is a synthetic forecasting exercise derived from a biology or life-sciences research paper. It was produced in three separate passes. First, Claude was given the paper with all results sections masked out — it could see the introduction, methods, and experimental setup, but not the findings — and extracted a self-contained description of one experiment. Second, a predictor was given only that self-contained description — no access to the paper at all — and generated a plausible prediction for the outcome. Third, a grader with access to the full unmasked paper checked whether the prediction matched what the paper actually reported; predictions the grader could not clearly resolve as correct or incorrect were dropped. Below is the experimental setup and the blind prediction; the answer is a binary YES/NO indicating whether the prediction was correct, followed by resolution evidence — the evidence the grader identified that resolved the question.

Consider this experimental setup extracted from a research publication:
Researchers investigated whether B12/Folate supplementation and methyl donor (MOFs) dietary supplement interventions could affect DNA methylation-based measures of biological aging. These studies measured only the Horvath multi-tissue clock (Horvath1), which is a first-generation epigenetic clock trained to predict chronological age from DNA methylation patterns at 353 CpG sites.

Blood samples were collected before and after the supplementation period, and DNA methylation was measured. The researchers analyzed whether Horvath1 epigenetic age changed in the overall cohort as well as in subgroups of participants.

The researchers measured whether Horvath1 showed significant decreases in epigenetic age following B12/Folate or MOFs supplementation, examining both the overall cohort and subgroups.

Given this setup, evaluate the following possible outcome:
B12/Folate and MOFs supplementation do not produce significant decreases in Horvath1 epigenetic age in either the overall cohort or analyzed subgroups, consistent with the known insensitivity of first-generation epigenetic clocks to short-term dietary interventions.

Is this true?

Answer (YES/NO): NO